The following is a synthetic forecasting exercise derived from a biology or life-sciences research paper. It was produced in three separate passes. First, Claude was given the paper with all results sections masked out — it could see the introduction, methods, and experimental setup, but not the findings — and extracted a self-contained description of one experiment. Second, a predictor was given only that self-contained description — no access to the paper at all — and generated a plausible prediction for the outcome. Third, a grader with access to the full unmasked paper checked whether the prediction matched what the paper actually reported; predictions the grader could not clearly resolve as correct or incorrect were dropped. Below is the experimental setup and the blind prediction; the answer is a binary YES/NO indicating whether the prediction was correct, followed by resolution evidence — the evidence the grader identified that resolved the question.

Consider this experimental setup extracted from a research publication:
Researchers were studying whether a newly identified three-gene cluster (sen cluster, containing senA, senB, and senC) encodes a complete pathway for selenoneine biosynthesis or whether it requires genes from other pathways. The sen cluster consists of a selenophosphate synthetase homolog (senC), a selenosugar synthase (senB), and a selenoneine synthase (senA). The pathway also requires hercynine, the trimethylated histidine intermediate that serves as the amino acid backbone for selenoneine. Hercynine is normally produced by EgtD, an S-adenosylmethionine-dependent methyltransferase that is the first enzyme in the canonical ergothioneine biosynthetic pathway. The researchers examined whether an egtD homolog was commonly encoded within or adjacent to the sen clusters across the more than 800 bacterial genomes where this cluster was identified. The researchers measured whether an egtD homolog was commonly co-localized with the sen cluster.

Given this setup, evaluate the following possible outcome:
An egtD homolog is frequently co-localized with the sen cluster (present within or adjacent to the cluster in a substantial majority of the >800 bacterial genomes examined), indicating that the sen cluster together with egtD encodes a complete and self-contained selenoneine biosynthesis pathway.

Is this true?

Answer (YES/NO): NO